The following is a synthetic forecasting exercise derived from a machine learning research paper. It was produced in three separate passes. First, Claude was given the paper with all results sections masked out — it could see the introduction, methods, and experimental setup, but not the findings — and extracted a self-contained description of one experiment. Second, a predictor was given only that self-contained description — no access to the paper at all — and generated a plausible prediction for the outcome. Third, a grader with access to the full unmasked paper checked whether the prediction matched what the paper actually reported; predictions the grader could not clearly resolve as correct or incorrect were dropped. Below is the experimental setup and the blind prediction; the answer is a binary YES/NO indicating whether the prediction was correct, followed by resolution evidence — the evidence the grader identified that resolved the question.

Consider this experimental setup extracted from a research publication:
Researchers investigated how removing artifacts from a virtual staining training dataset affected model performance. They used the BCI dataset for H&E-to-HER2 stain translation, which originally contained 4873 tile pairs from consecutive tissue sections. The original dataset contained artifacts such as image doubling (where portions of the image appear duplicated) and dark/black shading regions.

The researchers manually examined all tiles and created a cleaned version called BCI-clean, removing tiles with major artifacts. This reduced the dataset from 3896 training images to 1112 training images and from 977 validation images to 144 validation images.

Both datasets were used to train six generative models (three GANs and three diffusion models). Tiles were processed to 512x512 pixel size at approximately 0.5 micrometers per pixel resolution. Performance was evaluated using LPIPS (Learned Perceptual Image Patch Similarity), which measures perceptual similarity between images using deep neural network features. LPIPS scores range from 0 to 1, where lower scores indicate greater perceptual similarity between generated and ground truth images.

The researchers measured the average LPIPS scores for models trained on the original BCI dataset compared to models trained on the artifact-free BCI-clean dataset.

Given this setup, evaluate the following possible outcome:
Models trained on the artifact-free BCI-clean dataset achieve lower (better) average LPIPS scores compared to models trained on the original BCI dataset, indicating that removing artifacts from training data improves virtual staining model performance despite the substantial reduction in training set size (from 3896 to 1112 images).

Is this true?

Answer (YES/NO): YES